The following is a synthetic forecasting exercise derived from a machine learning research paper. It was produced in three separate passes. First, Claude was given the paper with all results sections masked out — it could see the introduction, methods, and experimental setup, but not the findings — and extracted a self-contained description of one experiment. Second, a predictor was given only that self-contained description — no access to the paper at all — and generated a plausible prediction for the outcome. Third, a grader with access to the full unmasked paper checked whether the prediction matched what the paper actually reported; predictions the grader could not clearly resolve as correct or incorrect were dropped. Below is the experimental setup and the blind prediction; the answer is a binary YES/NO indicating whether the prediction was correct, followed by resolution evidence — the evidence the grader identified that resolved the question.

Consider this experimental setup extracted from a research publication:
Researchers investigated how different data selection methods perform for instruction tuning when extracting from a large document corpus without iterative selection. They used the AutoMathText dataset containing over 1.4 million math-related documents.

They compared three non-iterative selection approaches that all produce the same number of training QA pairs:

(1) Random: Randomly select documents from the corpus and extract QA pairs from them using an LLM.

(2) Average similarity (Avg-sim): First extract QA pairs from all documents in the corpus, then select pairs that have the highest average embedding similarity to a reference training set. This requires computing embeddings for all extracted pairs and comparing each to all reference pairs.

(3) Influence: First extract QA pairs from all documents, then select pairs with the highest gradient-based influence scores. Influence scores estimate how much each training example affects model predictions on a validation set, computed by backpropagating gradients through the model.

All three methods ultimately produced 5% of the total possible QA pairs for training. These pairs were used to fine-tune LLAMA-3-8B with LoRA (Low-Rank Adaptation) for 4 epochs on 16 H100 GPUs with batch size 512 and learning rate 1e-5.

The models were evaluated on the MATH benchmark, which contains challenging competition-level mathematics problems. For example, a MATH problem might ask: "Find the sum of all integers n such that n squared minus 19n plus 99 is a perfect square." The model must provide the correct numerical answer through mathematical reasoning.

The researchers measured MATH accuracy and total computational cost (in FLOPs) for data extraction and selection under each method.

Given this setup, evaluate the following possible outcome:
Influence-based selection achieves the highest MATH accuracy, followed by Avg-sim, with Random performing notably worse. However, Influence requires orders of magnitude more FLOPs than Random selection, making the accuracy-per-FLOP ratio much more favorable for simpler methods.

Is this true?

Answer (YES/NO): NO